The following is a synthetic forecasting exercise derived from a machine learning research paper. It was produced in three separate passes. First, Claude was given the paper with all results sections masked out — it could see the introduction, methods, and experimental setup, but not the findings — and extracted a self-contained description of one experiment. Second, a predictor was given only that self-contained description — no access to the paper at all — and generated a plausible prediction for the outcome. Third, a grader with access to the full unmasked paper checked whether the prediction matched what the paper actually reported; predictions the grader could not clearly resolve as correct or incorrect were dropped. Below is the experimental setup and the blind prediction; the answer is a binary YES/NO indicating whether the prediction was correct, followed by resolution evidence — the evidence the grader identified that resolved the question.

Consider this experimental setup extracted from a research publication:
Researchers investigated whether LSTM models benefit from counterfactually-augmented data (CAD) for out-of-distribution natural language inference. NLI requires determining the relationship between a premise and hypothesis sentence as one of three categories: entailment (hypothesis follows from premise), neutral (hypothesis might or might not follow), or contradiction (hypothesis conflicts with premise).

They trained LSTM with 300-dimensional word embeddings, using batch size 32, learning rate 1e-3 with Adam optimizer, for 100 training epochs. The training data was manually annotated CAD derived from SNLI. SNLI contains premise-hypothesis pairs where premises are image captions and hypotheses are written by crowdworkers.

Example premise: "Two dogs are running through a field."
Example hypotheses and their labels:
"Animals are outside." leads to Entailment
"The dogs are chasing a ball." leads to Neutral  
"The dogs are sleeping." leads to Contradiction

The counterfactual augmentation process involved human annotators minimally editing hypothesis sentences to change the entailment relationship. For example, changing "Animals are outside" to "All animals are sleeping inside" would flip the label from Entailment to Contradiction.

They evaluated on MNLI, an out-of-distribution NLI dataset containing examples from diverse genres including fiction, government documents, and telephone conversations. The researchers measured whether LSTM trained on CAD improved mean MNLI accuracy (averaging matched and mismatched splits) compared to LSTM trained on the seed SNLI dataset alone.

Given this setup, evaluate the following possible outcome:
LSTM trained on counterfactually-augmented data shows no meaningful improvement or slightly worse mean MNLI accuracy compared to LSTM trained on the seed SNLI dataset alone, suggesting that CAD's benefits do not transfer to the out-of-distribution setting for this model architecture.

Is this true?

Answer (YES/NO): YES